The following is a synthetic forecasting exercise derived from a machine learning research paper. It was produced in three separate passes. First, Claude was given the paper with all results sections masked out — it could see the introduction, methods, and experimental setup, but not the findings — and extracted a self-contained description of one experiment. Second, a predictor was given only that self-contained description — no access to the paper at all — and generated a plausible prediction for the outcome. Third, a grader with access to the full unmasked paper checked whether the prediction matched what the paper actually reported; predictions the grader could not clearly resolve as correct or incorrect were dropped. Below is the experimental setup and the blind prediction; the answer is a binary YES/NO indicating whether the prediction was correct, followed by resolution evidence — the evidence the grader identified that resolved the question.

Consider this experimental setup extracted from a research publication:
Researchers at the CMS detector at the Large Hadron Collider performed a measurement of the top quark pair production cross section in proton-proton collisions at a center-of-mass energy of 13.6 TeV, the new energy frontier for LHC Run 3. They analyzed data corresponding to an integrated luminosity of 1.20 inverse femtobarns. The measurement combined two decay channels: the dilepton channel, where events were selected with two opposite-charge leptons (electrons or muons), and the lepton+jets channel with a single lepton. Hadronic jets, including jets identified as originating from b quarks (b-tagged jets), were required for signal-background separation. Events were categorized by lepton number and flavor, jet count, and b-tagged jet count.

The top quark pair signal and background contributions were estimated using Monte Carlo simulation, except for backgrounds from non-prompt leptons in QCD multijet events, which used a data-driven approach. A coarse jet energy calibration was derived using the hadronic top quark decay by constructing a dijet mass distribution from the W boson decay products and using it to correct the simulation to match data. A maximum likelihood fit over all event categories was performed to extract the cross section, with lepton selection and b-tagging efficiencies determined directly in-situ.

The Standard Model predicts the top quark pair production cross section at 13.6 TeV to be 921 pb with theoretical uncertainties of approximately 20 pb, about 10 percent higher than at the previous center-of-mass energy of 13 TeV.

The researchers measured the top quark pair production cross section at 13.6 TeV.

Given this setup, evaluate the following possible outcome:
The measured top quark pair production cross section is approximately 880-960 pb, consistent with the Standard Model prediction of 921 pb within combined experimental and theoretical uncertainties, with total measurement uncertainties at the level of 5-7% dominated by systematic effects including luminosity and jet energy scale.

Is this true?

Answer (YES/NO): NO